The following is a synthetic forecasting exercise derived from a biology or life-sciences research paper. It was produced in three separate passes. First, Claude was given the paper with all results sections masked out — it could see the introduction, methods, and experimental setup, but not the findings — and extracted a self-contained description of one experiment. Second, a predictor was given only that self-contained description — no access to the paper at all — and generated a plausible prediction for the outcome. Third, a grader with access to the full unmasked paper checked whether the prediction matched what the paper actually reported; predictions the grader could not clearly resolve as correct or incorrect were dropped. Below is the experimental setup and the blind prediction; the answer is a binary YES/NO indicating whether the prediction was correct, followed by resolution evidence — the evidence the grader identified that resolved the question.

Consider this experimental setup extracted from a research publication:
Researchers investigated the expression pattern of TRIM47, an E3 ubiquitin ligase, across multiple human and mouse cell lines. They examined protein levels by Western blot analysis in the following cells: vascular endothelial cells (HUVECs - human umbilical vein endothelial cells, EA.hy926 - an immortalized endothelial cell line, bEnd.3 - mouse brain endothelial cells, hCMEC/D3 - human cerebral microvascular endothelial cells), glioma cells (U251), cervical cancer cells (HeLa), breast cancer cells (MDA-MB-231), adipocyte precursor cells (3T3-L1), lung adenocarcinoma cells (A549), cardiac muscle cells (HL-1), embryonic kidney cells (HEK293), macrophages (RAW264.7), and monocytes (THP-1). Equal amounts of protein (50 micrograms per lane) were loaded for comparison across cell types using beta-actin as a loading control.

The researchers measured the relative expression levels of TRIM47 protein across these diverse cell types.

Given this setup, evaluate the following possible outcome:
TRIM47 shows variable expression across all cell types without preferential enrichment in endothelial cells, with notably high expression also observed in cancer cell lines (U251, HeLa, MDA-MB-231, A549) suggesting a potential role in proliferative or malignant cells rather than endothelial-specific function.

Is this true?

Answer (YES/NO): NO